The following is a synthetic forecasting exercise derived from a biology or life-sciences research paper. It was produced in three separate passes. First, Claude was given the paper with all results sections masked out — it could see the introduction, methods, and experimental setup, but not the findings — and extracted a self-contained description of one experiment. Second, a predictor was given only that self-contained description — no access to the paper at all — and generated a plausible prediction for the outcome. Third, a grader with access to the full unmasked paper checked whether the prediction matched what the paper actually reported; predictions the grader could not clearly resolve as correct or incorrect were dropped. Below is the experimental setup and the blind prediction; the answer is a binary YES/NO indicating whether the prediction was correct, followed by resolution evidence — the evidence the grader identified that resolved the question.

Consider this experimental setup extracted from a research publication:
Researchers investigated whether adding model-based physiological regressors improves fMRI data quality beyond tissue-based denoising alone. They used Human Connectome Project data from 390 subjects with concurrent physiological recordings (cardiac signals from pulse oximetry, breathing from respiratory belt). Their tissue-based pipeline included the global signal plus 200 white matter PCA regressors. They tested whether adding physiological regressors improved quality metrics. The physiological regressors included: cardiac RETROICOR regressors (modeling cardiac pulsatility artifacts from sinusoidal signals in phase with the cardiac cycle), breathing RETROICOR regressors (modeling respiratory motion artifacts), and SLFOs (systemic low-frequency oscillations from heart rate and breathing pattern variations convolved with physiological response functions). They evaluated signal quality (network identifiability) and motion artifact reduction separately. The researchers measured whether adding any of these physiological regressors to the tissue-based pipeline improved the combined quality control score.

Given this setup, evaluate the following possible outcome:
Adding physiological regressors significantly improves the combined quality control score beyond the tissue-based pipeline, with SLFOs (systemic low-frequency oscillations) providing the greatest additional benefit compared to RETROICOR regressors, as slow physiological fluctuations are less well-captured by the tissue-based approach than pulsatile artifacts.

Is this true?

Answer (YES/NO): NO